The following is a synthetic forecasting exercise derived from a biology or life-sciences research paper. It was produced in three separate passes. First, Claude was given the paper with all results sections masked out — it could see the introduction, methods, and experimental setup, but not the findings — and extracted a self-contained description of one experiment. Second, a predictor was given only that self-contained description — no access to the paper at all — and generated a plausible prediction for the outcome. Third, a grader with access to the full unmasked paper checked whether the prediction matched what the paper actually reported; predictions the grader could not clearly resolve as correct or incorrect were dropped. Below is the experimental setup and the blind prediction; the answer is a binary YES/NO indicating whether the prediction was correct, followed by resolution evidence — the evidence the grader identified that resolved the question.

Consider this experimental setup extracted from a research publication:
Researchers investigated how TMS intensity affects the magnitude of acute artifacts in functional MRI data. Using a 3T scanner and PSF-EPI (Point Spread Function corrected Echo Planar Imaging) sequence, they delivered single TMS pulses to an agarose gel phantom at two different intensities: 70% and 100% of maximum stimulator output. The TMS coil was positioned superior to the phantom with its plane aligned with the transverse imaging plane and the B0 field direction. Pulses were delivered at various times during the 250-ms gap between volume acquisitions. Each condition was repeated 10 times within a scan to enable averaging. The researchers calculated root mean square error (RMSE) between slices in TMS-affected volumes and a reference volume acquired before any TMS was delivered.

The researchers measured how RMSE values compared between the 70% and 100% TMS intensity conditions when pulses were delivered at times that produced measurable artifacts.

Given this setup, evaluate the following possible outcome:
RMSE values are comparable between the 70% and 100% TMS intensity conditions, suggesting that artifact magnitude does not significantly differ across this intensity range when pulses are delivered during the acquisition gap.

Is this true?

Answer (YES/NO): NO